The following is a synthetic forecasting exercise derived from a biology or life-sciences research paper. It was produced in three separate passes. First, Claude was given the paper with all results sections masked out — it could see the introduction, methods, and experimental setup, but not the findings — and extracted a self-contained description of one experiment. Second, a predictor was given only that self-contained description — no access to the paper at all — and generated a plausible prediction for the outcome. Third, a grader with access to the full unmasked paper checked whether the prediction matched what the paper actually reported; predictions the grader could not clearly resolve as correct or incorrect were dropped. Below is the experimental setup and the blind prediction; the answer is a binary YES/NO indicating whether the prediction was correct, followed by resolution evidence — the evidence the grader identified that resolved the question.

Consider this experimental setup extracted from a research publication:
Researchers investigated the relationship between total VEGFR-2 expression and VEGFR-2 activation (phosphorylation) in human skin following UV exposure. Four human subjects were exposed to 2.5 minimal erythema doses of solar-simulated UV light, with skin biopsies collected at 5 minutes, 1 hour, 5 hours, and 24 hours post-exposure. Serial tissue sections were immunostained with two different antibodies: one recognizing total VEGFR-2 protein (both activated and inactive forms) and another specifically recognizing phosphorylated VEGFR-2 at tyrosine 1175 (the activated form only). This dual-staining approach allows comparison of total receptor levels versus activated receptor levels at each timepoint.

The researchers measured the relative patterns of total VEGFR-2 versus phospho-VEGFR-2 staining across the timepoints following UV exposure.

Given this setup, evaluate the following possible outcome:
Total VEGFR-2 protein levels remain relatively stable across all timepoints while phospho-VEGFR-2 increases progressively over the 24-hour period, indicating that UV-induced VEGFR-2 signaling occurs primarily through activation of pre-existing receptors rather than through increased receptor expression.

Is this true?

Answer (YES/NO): NO